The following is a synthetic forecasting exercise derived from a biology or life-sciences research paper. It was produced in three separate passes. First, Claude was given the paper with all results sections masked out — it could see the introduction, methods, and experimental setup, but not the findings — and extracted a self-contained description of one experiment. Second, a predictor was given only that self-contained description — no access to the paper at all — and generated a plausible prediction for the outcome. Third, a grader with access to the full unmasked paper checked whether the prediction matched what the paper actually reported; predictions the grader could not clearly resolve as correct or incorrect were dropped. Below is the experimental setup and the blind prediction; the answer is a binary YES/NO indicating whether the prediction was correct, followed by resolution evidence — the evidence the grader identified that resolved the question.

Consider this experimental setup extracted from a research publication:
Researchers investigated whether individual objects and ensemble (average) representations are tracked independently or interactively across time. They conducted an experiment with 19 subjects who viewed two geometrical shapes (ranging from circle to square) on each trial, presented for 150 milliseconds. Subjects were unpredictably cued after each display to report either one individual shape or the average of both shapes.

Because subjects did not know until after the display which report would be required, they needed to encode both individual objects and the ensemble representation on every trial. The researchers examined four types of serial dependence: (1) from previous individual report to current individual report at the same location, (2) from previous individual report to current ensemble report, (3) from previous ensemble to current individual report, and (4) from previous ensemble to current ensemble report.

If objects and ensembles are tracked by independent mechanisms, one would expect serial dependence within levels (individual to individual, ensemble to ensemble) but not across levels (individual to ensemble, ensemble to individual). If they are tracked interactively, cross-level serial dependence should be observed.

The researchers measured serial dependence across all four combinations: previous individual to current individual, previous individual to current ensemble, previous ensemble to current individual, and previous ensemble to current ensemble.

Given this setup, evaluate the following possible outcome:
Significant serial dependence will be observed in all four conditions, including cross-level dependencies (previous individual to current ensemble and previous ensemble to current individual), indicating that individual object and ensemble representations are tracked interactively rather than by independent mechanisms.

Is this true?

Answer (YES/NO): NO